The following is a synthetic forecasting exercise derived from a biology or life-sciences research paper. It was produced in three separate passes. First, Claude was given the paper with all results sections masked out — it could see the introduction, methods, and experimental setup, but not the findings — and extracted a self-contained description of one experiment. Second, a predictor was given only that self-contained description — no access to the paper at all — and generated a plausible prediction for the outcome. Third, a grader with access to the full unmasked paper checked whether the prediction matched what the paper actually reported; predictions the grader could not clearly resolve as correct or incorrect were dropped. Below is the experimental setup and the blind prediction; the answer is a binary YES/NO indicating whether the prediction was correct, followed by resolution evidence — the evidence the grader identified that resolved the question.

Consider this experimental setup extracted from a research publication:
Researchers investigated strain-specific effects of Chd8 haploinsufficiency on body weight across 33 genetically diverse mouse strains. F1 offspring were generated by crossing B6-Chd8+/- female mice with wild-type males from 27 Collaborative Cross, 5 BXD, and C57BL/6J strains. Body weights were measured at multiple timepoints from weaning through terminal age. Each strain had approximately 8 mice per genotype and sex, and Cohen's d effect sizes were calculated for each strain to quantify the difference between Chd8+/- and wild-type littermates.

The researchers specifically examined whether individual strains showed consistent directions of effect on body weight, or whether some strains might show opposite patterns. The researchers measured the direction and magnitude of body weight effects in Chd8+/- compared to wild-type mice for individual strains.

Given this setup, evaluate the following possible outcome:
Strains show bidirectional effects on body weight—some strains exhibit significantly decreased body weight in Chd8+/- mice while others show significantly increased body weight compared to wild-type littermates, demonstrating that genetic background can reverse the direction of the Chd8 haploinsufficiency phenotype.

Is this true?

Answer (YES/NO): YES